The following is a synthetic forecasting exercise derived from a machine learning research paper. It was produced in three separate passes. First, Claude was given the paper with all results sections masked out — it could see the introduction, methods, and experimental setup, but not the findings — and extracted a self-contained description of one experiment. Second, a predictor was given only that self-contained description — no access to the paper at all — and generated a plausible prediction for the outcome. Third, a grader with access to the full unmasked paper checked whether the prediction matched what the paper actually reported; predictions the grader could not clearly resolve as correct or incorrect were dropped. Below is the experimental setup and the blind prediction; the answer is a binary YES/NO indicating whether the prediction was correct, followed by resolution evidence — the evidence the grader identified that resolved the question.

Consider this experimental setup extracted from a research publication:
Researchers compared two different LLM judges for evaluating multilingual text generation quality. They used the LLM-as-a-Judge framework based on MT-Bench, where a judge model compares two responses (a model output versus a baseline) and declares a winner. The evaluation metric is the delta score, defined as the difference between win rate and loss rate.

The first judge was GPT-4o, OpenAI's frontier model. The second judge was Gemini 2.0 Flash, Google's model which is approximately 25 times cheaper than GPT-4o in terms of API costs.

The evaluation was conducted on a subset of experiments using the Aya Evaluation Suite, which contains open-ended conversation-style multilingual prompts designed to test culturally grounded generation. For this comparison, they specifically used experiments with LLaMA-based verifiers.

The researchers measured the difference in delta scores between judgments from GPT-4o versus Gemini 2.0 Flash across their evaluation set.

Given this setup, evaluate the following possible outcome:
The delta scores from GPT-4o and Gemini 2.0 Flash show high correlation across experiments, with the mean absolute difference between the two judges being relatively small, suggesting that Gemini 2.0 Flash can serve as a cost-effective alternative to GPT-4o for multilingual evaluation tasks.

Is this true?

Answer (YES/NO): YES